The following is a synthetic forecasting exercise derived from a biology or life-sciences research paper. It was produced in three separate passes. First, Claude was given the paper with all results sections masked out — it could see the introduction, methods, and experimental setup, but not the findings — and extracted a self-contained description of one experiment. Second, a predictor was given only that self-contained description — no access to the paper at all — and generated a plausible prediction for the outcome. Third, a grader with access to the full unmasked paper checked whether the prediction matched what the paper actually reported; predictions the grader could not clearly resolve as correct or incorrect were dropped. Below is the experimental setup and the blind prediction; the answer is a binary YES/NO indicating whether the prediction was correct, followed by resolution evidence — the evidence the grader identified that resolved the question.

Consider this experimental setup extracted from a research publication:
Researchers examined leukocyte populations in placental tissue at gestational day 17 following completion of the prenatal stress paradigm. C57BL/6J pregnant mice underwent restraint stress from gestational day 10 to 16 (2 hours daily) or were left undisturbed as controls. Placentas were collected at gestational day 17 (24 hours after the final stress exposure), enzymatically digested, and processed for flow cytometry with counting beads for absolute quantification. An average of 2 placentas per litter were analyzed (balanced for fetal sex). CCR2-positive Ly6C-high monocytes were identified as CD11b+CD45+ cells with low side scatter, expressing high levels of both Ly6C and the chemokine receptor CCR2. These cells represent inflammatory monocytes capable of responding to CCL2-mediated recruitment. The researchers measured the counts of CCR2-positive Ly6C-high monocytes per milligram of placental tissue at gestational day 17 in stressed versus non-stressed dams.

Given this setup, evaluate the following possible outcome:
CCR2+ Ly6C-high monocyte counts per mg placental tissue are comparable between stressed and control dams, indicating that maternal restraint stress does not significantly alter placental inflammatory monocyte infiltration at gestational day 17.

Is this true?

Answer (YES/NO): NO